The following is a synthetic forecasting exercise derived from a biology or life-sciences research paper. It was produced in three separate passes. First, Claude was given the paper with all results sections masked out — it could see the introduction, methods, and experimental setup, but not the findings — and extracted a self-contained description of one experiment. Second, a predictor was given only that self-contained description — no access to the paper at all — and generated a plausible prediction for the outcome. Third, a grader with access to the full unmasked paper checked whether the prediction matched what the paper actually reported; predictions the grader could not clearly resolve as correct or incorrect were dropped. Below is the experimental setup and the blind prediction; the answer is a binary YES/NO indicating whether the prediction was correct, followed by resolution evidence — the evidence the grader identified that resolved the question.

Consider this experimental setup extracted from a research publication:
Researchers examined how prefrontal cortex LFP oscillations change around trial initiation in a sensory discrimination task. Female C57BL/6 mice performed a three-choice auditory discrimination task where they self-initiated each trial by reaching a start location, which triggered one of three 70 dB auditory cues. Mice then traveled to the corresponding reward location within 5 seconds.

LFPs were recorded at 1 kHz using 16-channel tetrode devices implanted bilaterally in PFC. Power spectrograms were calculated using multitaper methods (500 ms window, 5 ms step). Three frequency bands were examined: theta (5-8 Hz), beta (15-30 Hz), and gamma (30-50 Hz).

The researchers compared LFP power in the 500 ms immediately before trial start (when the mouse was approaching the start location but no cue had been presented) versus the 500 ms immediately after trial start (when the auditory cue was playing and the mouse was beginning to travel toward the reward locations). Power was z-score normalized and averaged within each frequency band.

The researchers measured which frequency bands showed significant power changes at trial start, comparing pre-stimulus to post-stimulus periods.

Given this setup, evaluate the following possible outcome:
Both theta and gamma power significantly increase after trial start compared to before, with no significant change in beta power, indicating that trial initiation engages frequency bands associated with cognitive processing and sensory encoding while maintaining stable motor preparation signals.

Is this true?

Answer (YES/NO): NO